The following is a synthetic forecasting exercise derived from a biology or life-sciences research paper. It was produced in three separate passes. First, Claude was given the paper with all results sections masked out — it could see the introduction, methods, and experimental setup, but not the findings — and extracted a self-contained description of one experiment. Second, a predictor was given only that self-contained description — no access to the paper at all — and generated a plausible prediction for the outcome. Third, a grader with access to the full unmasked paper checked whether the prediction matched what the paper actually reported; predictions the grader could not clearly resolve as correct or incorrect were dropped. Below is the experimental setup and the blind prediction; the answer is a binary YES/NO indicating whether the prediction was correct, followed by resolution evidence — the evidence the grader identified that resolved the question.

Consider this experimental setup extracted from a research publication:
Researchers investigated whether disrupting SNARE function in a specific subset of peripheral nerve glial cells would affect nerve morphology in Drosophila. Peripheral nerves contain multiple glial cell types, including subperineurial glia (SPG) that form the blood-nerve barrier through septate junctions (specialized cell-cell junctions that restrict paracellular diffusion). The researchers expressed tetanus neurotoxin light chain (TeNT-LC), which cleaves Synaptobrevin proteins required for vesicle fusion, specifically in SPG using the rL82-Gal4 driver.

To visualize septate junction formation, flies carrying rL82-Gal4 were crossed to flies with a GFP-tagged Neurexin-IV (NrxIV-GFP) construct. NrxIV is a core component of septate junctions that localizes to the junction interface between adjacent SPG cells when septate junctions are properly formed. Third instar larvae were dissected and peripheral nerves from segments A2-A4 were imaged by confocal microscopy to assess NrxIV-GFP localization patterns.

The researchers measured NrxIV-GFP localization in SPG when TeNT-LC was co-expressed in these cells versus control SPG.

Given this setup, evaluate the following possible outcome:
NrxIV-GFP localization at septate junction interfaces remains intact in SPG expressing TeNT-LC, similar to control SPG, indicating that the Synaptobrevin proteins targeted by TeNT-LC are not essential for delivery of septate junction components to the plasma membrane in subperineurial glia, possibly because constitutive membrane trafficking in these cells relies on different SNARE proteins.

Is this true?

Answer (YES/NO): NO